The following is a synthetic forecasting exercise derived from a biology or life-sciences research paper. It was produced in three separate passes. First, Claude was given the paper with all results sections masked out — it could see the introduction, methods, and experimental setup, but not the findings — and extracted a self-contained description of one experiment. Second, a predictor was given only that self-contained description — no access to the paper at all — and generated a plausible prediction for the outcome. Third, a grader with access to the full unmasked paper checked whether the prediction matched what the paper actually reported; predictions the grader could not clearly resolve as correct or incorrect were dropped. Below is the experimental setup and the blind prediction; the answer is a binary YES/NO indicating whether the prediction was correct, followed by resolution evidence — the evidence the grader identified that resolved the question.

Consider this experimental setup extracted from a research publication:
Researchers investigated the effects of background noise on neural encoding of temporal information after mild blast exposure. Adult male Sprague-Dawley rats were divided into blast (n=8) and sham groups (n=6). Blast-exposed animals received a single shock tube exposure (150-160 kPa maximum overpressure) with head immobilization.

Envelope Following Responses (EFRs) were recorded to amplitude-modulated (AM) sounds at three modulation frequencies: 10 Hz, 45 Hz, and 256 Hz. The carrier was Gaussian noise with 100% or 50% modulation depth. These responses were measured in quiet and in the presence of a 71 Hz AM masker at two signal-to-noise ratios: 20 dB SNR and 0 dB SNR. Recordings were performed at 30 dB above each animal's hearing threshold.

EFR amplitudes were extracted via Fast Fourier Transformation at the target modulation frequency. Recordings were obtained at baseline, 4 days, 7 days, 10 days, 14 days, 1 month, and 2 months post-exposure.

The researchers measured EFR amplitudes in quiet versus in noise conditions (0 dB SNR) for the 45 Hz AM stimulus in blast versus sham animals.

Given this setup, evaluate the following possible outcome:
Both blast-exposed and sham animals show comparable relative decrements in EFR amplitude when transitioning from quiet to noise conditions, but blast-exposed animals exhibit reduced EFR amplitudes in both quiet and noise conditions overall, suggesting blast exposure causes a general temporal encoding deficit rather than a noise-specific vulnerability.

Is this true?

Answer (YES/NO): NO